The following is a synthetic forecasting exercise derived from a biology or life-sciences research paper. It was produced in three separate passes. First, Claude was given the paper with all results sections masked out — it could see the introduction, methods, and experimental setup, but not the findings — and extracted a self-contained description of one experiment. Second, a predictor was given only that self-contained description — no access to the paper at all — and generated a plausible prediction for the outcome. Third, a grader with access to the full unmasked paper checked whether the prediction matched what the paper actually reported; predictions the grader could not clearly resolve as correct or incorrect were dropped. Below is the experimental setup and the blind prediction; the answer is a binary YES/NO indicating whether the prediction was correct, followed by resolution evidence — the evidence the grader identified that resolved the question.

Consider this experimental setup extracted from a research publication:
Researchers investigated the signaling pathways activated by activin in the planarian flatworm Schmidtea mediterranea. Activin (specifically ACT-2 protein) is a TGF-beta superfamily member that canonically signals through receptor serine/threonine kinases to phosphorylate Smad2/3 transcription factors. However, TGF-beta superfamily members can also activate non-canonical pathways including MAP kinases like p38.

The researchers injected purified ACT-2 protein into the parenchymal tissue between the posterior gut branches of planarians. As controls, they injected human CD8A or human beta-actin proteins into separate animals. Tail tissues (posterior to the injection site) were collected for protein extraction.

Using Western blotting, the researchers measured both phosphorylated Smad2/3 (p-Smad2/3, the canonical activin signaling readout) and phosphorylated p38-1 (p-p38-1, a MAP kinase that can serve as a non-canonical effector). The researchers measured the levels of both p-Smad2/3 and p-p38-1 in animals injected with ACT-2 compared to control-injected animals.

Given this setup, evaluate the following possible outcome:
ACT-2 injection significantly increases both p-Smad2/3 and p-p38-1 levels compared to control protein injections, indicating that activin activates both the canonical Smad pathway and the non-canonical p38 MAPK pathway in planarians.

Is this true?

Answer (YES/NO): YES